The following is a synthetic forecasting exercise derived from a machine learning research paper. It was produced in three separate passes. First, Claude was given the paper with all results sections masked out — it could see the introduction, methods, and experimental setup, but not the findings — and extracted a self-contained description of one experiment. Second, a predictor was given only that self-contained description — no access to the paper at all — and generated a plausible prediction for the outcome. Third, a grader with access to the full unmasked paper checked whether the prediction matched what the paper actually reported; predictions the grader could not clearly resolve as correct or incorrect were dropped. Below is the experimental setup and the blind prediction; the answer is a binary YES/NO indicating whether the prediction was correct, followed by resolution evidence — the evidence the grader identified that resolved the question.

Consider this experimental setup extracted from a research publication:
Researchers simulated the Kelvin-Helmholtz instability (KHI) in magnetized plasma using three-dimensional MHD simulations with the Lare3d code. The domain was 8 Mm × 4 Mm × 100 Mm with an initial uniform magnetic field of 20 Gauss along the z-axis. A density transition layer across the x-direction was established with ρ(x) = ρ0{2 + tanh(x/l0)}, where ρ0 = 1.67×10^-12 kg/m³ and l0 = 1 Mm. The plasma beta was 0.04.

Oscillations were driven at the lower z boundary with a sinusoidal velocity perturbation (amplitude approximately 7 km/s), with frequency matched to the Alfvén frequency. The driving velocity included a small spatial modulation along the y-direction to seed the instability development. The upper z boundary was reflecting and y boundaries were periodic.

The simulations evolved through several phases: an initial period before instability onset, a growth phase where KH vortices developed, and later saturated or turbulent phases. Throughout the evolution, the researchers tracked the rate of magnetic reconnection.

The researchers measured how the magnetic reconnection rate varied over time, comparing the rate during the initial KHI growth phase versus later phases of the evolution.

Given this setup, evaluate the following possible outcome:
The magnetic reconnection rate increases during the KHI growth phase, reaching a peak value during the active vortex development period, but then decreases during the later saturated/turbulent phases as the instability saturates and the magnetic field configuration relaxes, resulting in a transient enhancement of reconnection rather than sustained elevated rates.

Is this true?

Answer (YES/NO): YES